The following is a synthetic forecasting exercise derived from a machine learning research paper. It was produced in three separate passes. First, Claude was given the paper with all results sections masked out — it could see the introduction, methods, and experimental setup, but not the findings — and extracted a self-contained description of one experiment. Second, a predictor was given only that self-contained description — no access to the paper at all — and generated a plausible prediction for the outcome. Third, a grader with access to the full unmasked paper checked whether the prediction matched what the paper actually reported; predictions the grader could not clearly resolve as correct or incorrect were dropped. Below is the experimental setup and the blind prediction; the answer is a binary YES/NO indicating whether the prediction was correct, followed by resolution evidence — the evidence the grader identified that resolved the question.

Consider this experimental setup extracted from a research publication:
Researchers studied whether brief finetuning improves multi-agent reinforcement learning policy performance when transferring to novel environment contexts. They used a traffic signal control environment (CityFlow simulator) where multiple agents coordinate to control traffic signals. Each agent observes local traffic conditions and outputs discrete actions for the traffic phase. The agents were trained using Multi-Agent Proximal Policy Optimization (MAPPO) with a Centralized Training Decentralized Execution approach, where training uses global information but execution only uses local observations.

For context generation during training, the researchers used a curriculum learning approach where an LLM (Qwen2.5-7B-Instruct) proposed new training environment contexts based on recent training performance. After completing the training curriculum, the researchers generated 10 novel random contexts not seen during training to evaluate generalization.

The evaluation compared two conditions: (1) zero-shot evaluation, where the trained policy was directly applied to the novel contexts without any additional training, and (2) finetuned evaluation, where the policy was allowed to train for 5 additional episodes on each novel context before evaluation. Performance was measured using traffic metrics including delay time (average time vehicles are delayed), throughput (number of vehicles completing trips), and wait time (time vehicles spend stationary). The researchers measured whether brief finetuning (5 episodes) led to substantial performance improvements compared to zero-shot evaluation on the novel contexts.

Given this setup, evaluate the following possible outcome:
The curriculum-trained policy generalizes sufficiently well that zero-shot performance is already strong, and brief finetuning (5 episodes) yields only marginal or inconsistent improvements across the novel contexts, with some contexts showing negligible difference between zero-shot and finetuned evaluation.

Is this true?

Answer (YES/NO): YES